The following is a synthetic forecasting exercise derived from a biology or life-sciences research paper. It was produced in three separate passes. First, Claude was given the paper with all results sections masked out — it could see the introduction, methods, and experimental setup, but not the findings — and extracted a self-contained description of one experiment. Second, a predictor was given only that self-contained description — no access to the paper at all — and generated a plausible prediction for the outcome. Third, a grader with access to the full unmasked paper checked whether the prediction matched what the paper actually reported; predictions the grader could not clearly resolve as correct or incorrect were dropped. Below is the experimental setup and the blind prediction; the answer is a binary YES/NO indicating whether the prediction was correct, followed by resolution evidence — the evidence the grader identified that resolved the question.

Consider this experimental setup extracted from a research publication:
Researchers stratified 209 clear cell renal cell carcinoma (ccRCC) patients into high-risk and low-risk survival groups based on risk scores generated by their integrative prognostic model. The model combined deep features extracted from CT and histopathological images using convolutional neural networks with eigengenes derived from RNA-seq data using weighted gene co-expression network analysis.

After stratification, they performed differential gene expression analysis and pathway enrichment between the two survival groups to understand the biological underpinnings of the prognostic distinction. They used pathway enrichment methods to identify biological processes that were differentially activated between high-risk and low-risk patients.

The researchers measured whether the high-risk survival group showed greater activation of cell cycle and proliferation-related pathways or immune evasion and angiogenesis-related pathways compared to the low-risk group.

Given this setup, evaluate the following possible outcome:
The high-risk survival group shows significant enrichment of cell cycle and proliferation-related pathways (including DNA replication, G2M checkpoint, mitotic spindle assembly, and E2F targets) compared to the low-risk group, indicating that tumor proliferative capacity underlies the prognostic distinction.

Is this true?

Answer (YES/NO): NO